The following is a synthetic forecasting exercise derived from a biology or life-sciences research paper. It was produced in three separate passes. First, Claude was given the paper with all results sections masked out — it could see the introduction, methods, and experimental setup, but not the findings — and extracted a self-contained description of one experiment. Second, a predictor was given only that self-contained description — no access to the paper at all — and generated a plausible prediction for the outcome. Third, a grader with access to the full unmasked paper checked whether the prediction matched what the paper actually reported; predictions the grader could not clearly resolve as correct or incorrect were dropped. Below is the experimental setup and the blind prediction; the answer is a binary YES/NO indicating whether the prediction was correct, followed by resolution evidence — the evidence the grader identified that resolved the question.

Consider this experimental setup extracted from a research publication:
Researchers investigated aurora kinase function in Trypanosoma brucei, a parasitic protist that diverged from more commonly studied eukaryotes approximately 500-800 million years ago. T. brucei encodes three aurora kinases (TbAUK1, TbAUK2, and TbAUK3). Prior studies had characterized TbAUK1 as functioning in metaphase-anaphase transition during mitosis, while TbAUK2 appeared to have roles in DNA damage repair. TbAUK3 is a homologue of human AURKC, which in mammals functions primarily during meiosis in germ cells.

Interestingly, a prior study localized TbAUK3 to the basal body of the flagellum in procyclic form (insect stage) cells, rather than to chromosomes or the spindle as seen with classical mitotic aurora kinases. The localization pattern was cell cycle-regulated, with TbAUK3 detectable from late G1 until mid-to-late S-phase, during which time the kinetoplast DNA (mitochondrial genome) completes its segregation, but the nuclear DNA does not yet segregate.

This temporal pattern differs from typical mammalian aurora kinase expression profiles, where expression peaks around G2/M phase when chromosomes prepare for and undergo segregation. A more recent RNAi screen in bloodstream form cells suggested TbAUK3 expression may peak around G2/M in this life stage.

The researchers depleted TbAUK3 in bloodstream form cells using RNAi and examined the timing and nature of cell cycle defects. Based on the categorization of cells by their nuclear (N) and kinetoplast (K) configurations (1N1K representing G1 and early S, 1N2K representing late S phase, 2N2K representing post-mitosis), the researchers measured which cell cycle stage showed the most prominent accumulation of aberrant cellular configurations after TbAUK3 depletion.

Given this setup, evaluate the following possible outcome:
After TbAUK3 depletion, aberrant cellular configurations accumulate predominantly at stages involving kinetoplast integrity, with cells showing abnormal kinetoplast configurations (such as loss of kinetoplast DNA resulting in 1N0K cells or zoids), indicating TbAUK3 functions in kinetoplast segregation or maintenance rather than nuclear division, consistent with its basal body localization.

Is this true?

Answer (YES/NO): NO